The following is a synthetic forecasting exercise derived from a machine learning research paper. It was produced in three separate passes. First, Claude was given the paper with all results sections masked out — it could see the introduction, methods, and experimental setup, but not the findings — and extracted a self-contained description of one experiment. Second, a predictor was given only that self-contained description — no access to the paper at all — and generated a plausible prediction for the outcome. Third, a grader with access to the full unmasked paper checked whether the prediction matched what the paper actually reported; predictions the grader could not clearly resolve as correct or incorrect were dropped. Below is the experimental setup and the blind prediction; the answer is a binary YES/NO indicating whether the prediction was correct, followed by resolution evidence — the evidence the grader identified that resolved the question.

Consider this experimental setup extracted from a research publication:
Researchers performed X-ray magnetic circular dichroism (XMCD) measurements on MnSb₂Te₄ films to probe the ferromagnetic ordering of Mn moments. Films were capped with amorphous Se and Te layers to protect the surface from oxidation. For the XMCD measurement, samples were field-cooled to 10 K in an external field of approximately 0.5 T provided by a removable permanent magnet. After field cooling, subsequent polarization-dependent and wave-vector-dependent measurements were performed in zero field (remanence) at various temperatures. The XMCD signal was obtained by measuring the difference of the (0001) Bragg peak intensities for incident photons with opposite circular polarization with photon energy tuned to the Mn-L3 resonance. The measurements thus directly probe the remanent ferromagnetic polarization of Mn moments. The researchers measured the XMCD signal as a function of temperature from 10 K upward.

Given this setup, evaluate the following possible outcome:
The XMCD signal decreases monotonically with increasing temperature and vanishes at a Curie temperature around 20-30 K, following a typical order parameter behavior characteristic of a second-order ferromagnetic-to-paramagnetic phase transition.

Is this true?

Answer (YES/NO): NO